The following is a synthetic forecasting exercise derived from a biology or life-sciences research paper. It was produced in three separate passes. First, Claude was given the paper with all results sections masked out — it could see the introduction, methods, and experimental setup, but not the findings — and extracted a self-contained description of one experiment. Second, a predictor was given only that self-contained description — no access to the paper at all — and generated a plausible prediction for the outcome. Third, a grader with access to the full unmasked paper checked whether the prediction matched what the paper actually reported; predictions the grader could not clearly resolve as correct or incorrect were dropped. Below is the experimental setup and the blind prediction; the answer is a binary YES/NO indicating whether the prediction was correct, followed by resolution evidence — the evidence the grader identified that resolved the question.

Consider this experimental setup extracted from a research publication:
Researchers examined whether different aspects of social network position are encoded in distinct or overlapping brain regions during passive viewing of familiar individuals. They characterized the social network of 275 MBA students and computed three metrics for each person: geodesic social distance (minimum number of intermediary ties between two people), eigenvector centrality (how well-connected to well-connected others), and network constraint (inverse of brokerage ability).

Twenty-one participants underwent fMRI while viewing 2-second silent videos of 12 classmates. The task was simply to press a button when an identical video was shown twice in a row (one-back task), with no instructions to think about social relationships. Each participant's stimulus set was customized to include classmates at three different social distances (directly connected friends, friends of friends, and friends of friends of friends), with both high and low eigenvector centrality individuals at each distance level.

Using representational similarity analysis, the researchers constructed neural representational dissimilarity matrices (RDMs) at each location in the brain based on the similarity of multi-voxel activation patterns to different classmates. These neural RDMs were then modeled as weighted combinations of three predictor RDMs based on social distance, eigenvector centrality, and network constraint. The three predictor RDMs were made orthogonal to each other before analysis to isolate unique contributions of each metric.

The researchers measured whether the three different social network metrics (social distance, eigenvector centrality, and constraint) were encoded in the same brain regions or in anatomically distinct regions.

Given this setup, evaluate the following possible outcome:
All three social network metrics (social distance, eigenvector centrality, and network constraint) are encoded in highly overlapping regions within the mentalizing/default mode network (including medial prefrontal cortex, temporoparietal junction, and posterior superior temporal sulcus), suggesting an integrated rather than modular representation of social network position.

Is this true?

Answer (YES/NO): NO